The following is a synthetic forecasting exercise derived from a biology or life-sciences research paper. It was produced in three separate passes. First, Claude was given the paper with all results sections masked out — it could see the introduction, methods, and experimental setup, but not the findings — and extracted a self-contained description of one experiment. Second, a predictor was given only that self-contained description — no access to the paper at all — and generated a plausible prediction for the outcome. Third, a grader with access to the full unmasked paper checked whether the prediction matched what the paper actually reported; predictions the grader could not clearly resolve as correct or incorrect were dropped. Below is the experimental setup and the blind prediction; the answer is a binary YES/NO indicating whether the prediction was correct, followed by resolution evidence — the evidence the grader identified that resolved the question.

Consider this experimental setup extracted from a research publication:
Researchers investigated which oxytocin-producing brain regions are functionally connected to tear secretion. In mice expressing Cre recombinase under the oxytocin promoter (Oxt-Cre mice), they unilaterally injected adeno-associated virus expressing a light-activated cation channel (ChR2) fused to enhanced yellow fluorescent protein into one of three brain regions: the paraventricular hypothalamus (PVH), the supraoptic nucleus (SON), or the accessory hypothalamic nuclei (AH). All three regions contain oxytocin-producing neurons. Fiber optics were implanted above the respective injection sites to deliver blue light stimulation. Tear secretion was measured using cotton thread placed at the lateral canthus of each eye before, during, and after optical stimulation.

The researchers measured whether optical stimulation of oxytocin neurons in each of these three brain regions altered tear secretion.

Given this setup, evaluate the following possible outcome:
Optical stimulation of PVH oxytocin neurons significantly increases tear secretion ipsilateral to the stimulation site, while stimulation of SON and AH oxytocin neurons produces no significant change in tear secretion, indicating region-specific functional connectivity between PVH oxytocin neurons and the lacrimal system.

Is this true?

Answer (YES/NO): NO